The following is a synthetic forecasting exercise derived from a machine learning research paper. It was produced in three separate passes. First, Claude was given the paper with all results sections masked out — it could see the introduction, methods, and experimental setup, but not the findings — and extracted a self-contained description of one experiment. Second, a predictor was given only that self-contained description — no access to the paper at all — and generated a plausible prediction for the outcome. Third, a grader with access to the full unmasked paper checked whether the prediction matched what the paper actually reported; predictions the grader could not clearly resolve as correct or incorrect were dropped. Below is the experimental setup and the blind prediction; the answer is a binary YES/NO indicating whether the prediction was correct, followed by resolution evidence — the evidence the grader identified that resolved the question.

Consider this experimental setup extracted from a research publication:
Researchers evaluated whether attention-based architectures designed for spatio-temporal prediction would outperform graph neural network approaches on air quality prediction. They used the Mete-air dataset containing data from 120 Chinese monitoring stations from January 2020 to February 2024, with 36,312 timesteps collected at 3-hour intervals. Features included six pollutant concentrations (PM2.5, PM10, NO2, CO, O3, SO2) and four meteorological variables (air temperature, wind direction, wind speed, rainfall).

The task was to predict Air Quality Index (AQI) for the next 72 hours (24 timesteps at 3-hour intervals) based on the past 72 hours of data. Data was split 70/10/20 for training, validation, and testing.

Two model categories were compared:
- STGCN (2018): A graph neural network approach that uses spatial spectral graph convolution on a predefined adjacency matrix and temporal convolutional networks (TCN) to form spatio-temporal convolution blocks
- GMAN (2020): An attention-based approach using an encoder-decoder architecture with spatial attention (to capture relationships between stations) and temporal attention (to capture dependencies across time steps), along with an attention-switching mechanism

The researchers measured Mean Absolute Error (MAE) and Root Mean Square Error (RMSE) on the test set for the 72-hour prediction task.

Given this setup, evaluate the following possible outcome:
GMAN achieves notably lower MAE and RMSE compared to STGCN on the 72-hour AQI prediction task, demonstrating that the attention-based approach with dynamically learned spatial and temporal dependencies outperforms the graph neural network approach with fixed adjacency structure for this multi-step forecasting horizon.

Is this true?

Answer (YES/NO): NO